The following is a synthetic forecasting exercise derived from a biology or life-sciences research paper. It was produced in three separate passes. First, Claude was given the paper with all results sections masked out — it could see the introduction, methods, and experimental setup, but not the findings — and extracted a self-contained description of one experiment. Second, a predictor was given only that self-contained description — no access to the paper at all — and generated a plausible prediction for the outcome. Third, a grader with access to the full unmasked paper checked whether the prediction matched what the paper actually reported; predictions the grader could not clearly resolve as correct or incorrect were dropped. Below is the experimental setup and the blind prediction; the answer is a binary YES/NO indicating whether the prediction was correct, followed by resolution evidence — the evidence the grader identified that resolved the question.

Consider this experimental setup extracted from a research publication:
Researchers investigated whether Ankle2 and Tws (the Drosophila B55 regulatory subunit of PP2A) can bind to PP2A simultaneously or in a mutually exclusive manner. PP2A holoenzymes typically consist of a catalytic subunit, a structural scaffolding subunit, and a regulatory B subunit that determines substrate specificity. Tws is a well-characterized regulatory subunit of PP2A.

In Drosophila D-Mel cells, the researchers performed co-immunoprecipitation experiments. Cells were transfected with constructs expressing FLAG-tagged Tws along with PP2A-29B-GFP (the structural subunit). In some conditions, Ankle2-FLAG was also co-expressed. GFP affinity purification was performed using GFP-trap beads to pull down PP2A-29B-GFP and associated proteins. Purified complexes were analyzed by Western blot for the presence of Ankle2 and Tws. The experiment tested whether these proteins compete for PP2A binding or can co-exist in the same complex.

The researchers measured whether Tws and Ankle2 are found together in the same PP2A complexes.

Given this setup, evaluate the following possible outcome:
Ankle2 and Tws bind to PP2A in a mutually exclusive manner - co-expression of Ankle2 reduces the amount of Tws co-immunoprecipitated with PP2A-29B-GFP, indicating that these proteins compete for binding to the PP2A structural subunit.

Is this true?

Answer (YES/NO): NO